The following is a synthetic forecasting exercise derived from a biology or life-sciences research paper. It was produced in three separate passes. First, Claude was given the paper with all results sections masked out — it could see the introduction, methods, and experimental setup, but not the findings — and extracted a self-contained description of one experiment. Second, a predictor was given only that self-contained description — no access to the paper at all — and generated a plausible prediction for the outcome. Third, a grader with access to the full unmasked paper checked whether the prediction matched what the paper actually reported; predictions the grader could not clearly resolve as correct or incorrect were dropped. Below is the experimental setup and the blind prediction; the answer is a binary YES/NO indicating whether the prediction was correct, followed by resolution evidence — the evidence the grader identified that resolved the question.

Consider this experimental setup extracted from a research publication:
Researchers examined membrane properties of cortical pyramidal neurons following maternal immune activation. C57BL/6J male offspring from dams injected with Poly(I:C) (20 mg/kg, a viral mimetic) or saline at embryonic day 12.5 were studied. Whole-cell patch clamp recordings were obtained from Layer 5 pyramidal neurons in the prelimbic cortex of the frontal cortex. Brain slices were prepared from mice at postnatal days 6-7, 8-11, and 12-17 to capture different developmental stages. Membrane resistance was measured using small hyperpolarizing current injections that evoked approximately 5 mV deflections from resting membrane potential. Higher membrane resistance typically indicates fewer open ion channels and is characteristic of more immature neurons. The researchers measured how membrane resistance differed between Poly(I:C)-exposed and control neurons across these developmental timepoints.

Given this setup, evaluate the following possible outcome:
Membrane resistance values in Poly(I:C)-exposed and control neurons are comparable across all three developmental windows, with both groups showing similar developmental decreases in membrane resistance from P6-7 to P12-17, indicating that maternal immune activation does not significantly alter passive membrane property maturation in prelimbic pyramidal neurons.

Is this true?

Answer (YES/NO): NO